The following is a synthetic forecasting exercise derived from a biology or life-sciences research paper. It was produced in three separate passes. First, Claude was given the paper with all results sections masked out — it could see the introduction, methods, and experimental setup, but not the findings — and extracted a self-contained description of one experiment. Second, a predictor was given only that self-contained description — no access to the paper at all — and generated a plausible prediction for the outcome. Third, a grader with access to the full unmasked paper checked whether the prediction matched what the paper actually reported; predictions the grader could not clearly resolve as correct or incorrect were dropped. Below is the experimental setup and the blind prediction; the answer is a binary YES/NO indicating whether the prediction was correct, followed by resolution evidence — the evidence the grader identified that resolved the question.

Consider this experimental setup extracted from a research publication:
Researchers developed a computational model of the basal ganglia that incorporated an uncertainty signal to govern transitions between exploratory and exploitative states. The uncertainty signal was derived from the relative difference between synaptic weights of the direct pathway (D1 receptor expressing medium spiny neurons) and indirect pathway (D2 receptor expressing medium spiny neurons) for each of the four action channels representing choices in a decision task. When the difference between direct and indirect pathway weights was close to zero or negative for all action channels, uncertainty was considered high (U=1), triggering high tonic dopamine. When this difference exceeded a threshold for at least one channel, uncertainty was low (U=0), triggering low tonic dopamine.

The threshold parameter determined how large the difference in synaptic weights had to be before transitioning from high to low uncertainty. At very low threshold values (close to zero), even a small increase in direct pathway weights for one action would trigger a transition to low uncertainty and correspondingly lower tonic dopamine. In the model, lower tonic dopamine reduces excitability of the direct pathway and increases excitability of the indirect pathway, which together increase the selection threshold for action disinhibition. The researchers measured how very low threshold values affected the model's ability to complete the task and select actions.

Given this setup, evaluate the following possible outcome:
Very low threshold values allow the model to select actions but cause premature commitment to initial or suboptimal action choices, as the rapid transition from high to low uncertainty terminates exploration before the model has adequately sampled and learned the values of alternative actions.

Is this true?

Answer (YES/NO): NO